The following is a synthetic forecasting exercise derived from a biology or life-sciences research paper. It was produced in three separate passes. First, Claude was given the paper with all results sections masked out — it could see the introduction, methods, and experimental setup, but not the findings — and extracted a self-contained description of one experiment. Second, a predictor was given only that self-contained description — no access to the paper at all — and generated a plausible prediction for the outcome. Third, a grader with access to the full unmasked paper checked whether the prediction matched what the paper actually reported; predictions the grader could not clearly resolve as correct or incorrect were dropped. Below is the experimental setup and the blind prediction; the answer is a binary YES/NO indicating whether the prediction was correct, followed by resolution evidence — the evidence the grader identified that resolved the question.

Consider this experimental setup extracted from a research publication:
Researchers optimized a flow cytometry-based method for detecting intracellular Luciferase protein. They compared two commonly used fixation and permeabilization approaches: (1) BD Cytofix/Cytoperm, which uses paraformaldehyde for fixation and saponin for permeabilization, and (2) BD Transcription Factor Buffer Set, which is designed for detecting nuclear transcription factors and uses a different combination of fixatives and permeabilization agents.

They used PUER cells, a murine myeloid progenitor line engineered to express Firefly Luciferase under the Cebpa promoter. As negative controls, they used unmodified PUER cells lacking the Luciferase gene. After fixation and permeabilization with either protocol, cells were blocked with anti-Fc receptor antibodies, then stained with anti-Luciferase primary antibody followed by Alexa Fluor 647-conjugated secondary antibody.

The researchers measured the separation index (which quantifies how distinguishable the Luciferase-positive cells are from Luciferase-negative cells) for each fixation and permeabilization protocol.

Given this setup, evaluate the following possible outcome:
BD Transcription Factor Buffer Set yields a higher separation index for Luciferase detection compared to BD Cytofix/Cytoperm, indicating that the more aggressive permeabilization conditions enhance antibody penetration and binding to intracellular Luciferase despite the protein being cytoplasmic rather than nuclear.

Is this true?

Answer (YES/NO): NO